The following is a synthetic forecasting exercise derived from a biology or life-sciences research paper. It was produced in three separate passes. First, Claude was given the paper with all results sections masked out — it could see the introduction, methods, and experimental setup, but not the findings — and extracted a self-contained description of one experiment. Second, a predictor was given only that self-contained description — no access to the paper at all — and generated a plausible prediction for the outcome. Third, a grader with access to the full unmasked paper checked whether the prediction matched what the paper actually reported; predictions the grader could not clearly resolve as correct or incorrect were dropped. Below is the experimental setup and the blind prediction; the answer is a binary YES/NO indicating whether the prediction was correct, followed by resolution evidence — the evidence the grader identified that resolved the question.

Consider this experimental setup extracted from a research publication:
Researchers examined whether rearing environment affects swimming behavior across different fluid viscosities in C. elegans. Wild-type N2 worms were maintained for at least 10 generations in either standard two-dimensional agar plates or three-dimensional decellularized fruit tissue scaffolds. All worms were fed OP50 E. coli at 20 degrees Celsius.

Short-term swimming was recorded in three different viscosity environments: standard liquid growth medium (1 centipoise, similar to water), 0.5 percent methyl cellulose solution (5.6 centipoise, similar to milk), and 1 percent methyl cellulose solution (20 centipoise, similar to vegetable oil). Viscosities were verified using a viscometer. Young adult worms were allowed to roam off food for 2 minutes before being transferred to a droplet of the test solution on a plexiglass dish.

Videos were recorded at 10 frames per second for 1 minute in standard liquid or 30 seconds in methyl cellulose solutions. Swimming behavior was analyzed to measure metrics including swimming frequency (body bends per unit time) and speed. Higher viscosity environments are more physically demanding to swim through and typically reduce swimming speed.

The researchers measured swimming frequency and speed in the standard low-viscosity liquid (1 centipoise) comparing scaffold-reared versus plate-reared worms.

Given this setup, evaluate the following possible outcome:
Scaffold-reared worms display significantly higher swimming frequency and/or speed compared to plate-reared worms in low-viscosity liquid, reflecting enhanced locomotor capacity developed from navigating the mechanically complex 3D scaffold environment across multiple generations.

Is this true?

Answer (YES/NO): NO